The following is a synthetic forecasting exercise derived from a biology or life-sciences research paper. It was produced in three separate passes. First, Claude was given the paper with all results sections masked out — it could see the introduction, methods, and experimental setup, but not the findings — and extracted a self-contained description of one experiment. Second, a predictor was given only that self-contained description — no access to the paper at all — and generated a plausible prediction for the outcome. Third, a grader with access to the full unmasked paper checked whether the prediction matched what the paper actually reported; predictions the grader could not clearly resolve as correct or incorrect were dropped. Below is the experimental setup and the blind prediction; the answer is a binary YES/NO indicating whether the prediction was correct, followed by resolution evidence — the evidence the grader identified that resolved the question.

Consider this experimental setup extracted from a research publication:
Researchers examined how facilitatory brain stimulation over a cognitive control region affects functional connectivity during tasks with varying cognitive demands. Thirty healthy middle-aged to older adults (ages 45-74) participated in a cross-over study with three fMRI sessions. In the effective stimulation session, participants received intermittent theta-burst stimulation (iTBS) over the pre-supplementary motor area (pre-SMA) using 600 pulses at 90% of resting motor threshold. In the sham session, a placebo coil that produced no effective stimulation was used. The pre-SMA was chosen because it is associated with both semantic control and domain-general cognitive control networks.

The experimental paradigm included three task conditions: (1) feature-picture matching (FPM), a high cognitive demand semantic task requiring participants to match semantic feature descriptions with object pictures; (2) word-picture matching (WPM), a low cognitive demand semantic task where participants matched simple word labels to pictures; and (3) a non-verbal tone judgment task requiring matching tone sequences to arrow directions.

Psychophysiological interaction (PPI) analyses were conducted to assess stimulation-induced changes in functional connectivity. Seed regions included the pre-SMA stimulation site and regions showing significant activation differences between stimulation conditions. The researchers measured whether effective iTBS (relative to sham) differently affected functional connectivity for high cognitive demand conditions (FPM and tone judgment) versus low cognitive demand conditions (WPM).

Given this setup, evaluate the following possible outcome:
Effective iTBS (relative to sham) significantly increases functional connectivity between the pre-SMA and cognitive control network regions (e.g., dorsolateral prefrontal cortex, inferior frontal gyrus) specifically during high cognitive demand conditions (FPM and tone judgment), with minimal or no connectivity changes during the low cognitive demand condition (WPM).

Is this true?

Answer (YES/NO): NO